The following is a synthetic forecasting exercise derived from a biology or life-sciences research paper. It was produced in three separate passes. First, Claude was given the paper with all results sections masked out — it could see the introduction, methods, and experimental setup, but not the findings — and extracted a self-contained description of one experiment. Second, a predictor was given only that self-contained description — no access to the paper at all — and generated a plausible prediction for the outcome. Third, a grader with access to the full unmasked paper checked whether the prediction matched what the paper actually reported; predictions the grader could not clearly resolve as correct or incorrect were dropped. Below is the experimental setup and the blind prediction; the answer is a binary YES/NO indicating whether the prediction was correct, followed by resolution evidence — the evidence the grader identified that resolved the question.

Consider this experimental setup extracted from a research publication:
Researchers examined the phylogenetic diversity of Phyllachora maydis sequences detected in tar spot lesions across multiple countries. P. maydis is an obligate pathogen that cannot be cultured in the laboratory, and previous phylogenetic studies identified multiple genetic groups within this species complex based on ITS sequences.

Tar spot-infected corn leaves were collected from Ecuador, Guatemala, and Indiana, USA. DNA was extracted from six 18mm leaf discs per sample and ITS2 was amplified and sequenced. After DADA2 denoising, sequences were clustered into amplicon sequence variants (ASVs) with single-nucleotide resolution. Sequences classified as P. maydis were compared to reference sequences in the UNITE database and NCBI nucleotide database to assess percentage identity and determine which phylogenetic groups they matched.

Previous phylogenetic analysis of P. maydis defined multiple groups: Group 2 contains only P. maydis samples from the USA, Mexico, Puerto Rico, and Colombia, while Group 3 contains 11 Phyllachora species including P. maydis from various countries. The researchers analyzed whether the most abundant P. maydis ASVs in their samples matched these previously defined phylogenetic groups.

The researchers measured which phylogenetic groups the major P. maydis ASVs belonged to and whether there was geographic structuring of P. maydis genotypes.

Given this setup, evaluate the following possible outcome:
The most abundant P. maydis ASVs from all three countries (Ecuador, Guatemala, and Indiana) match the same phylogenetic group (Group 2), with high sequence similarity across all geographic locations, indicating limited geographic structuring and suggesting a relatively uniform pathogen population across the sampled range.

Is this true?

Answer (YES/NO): NO